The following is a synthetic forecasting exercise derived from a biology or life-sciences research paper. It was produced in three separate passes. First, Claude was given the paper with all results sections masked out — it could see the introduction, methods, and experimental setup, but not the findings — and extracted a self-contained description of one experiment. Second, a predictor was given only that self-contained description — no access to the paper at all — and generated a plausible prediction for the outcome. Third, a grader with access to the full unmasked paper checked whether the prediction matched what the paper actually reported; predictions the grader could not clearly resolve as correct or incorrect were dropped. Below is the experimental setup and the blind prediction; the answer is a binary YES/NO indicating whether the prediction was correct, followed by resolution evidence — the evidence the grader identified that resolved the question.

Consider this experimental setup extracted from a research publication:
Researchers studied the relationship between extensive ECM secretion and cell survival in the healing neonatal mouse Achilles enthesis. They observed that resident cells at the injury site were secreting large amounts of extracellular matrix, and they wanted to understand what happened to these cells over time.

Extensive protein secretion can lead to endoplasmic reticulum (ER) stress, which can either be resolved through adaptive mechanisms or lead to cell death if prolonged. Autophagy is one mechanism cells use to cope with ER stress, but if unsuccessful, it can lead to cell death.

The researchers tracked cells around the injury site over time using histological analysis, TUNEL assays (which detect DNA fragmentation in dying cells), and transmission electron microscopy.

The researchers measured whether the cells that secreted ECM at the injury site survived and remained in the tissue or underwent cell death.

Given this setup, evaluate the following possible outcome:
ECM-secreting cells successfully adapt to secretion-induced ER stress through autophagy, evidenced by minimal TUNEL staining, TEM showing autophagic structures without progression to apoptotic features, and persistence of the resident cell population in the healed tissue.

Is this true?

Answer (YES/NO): NO